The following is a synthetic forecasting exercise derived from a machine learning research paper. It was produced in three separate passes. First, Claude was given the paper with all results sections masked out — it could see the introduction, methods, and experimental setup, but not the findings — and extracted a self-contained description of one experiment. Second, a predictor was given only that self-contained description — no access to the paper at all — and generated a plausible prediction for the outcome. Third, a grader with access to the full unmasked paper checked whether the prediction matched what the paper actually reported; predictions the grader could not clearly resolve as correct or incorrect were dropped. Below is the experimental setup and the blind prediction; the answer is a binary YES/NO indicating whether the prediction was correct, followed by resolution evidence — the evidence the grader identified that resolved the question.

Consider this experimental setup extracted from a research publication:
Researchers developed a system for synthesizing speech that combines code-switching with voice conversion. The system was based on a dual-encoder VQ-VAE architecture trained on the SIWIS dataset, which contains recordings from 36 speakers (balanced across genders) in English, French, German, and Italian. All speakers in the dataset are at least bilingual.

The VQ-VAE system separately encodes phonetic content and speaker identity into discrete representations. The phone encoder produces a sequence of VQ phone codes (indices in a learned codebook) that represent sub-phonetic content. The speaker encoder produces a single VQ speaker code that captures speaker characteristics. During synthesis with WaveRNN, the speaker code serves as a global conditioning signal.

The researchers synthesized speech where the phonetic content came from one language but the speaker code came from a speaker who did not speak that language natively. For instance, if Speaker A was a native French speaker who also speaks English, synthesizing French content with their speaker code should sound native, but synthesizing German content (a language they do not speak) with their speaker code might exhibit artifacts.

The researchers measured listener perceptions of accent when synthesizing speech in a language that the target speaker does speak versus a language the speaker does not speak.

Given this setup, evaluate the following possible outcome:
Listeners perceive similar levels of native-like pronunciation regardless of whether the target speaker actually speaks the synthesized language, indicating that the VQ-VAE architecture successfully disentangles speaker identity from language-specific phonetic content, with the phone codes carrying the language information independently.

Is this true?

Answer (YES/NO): NO